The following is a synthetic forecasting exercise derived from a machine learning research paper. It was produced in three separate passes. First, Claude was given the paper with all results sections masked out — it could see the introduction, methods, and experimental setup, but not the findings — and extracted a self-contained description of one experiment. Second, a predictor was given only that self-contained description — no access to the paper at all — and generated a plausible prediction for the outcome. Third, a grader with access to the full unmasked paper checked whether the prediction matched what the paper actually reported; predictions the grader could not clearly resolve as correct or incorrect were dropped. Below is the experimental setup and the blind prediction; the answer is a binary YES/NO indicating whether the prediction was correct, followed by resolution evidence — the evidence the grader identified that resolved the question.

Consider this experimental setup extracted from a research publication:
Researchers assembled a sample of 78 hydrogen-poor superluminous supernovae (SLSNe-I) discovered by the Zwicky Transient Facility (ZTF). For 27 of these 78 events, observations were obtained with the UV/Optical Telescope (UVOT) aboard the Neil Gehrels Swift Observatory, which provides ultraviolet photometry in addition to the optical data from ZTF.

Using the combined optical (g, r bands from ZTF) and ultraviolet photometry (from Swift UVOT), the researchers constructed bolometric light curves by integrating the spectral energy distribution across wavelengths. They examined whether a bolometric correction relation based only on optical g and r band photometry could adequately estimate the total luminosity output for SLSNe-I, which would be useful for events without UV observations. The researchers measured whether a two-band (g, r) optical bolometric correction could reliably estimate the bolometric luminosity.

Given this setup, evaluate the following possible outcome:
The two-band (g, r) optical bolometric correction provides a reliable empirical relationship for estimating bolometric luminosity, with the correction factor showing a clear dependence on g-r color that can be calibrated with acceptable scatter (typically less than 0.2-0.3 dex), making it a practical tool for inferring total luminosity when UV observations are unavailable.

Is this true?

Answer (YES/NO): YES